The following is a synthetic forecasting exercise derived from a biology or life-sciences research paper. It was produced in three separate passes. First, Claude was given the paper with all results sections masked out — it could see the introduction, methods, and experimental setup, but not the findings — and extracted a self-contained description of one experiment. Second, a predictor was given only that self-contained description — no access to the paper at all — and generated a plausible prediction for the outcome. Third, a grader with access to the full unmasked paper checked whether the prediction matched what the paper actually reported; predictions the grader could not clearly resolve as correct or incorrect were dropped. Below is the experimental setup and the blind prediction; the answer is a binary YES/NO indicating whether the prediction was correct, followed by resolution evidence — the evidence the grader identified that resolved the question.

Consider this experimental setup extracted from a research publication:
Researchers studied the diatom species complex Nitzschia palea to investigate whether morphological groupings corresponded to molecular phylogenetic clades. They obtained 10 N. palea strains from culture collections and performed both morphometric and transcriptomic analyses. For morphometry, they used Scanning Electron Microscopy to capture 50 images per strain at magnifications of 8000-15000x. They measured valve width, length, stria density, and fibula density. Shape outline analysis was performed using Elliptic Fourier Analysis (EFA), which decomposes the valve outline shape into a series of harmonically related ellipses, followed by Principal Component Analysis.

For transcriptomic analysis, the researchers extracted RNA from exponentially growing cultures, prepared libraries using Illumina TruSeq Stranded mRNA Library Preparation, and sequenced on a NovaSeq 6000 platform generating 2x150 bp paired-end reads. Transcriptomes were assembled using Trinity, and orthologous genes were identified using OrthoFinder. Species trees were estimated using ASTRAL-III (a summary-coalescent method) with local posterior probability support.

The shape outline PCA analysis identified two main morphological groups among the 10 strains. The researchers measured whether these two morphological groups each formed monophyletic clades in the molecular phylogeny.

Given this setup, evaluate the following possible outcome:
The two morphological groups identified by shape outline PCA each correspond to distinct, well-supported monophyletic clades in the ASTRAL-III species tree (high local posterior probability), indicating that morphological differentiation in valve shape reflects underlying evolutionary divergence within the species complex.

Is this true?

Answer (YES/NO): NO